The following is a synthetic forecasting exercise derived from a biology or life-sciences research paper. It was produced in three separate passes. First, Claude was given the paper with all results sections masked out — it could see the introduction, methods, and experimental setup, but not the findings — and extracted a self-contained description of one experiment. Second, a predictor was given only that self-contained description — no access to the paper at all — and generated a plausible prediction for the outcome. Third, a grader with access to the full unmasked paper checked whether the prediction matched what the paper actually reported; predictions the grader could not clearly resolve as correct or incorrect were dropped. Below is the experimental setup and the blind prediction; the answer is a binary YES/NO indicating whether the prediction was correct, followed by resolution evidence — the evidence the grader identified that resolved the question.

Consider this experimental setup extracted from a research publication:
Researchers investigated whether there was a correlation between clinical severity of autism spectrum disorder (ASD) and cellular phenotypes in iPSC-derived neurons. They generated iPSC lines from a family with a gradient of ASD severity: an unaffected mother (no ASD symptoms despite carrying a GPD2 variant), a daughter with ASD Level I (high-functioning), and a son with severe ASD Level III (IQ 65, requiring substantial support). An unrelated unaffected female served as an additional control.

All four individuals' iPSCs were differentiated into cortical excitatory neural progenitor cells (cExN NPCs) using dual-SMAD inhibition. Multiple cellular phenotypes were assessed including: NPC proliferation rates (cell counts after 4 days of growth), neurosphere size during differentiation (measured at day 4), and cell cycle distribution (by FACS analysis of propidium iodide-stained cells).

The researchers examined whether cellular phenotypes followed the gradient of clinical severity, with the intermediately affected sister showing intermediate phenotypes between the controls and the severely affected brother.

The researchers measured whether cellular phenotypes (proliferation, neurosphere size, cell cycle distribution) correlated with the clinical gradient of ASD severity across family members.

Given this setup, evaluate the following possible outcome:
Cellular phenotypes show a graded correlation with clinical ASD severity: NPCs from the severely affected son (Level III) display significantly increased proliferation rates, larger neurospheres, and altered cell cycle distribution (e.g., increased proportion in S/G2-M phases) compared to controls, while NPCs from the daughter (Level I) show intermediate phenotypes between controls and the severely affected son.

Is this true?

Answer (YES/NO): NO